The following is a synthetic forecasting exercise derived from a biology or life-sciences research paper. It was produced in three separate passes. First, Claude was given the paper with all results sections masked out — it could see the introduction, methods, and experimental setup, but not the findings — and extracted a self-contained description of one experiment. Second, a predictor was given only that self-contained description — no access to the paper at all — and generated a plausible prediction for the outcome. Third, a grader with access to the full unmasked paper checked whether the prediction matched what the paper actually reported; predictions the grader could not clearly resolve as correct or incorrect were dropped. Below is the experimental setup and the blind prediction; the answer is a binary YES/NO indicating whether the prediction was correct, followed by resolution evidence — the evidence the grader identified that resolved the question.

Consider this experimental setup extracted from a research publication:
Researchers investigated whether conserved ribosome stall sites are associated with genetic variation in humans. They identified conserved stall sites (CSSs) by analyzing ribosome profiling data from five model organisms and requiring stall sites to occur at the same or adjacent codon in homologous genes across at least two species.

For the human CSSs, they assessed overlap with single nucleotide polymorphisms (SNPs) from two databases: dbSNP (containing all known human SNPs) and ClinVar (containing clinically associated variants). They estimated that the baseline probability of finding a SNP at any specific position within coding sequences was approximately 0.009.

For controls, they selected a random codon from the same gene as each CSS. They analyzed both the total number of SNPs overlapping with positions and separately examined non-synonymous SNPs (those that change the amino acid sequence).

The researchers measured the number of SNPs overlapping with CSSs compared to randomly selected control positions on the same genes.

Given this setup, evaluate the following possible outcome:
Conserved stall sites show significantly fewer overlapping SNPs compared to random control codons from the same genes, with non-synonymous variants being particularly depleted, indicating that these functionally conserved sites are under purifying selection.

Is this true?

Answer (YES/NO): NO